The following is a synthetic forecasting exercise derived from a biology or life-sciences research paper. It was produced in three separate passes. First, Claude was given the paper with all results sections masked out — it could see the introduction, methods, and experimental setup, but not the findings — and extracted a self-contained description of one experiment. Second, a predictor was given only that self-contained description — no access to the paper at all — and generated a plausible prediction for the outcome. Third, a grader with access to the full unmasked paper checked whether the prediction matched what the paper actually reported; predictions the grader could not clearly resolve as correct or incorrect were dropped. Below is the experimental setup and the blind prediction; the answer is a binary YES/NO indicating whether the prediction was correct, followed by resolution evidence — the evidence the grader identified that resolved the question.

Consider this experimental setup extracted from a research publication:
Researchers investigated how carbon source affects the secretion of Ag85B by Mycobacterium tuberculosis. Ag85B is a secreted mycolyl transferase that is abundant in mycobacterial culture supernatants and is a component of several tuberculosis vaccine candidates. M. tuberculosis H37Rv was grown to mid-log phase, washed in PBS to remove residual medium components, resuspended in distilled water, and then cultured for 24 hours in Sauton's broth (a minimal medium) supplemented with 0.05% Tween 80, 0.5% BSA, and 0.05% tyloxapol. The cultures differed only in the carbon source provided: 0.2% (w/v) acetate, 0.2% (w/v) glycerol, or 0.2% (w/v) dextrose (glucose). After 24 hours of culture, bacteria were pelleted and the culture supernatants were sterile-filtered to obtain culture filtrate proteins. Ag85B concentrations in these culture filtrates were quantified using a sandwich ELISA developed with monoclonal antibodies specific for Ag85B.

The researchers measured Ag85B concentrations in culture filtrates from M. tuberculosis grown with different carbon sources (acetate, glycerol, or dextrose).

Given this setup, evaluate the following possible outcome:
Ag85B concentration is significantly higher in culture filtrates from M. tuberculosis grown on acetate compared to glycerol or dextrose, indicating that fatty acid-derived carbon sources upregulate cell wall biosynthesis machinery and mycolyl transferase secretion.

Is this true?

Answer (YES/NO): NO